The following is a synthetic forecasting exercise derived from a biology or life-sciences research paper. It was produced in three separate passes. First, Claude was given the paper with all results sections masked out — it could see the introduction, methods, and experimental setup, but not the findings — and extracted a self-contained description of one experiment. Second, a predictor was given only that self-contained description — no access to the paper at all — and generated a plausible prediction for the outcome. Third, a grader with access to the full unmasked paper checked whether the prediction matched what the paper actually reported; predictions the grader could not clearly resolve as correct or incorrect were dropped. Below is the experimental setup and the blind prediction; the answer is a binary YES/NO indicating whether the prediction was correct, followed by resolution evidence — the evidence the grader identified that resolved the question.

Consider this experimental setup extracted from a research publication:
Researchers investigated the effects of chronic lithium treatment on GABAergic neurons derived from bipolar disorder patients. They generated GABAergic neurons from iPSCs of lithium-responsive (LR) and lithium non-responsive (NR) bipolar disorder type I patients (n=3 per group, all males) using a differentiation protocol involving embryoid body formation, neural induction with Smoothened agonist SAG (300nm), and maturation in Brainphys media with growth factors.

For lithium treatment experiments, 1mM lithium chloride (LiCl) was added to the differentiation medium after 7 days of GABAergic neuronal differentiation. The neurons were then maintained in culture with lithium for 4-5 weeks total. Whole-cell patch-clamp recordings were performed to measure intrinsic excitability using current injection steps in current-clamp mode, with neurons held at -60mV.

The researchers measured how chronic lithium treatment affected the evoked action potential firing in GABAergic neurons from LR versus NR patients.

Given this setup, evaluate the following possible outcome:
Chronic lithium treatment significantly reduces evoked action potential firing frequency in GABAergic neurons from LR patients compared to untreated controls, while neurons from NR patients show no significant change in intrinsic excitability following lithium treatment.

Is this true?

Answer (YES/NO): NO